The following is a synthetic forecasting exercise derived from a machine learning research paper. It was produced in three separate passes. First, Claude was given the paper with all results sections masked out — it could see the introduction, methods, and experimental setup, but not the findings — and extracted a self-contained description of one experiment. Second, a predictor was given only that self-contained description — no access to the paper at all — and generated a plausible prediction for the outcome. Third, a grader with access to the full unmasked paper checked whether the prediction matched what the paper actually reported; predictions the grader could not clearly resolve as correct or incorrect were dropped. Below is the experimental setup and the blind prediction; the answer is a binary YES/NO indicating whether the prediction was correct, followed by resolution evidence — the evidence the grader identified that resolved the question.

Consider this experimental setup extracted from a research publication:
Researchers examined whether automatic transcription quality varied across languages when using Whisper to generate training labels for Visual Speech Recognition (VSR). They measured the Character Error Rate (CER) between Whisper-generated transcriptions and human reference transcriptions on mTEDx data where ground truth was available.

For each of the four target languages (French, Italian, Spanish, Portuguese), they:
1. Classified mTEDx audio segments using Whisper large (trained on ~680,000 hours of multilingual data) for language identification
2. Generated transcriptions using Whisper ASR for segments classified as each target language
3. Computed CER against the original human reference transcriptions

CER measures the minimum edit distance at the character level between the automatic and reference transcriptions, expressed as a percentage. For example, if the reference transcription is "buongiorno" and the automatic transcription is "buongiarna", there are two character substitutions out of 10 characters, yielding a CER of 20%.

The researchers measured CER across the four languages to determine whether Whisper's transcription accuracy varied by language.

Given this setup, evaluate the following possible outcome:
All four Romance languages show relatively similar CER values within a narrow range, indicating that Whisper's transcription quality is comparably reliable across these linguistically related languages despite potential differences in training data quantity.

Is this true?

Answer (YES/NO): NO